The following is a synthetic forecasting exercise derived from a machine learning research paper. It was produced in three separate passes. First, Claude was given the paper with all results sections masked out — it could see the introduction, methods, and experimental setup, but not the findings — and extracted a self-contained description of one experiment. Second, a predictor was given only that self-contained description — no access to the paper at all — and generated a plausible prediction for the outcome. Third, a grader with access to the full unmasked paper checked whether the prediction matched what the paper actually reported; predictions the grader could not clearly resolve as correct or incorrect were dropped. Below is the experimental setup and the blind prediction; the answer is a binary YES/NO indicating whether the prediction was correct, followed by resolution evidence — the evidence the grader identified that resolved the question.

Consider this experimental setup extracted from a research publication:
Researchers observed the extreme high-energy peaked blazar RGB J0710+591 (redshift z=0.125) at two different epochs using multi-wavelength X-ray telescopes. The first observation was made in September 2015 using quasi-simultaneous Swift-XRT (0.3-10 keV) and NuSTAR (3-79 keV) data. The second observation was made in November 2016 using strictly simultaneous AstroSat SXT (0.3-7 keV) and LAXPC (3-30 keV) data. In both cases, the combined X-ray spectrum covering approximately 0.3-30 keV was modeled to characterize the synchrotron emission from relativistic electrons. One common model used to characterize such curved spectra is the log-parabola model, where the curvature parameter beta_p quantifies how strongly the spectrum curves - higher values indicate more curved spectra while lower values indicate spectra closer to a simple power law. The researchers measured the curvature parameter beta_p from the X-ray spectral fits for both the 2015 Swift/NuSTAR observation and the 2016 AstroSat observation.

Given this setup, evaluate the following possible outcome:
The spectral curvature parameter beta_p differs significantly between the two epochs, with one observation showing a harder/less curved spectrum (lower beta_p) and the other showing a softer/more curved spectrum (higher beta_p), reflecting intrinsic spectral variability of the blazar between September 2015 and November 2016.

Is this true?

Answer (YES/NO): YES